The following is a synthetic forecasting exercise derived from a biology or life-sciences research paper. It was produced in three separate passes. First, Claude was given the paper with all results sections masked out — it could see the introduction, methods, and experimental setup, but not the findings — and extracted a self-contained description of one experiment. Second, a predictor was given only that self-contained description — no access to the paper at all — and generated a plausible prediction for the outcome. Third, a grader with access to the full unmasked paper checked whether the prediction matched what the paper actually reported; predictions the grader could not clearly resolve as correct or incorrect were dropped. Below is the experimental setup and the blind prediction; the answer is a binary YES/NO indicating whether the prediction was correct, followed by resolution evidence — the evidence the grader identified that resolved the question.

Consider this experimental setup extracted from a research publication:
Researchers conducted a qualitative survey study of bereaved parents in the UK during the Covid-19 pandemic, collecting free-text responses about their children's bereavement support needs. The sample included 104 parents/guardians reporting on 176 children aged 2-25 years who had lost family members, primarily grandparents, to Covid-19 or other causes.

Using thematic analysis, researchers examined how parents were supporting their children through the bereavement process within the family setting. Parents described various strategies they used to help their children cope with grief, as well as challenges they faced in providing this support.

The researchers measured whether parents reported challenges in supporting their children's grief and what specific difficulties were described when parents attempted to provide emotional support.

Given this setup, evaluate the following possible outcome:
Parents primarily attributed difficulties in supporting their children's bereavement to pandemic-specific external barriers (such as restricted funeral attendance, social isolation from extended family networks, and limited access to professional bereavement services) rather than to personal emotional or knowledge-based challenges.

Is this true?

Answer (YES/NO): NO